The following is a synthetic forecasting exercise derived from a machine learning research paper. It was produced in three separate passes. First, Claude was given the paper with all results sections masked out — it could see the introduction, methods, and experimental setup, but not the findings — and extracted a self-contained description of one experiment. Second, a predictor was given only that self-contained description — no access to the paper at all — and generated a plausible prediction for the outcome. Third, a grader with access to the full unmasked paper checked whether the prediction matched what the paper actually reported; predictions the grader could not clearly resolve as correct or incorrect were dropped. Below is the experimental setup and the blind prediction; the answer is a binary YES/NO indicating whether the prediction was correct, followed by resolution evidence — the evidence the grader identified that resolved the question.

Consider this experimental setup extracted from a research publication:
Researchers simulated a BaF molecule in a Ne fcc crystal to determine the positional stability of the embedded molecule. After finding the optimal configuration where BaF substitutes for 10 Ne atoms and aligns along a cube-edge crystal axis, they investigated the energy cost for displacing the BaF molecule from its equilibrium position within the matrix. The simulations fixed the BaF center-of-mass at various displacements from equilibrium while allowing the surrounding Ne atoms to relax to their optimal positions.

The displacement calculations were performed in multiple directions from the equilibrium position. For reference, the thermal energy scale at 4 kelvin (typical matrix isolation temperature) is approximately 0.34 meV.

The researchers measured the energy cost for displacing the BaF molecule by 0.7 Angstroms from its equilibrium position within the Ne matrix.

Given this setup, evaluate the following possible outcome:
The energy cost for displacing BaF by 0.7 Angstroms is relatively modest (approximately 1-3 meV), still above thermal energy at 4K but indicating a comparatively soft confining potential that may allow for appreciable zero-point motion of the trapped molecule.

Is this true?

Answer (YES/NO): NO